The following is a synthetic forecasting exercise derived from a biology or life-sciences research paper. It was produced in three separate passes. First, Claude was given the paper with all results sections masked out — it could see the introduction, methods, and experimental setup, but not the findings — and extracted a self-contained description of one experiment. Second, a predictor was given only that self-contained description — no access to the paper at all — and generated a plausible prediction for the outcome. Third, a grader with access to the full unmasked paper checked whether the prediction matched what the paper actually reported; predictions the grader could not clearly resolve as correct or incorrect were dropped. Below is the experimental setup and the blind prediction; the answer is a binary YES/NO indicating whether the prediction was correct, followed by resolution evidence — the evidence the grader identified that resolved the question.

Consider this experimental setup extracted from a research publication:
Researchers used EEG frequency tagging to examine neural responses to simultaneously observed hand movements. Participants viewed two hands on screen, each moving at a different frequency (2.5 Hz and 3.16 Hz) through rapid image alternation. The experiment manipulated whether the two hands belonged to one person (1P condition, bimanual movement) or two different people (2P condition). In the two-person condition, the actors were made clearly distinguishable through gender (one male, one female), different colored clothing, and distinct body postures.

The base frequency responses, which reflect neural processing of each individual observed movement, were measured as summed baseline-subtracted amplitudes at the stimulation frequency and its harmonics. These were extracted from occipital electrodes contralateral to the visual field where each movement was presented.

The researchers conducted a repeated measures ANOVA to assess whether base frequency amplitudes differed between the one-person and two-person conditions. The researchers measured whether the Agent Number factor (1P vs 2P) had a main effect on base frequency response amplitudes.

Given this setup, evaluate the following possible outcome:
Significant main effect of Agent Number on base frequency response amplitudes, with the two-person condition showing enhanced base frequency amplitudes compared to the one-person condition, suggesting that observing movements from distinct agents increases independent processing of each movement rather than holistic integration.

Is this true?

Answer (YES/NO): YES